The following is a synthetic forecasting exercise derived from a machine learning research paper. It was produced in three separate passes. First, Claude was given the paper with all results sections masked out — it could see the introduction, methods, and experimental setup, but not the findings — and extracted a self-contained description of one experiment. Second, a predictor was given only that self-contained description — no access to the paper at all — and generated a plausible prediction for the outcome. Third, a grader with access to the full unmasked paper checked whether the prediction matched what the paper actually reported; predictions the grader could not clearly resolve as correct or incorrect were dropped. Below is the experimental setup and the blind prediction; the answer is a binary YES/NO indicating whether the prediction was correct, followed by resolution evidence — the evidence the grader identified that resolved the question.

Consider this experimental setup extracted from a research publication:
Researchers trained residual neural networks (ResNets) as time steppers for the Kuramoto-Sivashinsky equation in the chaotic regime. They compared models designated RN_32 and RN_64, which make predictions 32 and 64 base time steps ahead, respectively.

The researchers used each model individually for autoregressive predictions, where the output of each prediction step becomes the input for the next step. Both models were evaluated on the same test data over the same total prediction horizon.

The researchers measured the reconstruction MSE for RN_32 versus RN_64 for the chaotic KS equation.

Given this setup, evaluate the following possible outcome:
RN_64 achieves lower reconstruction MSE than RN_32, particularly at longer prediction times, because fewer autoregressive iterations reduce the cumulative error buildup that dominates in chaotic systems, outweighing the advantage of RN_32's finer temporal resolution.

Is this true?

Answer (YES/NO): YES